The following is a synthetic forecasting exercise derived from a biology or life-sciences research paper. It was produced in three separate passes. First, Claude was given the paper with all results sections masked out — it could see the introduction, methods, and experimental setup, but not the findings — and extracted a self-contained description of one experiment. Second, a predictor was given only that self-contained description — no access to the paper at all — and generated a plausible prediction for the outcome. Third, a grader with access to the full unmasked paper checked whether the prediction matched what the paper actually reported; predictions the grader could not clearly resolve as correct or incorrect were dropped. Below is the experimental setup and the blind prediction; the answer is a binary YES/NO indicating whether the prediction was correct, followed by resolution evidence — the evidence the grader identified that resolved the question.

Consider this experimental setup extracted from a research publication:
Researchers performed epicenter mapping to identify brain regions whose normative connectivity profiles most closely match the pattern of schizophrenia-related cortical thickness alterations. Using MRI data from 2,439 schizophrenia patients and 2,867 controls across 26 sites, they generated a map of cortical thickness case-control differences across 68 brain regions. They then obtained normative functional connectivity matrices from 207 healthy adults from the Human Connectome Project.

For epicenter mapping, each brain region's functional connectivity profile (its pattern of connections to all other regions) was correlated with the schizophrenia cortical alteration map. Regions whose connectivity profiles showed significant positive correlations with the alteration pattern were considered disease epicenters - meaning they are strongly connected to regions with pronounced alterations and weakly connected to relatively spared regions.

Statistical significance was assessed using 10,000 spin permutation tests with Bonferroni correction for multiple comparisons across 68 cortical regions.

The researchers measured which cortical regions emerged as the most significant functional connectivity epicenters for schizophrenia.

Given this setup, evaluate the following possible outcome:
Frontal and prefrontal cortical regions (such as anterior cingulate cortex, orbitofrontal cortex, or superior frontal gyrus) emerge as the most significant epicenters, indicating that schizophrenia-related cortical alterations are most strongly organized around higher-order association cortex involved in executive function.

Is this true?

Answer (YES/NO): NO